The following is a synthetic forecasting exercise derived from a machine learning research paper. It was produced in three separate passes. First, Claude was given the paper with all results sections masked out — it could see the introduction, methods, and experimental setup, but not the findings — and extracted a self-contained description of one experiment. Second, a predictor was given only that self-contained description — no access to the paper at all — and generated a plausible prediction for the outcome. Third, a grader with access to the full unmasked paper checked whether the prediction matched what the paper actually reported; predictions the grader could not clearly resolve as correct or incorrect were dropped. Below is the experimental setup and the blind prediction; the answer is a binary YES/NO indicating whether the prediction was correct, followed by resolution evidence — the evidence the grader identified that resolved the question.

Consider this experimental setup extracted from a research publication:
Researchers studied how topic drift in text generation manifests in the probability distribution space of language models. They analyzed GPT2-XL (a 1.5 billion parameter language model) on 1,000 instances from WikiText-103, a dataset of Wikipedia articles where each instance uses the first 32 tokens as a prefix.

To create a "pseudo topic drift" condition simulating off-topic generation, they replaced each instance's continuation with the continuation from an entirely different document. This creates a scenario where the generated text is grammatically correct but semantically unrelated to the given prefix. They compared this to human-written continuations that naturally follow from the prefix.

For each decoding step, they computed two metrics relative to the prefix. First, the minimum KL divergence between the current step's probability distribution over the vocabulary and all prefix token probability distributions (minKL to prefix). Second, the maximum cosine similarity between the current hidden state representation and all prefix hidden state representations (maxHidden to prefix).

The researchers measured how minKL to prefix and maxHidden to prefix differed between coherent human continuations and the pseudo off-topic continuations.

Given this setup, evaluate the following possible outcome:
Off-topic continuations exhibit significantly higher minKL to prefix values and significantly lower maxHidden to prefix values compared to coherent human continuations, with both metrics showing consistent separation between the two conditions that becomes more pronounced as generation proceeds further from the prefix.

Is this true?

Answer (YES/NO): NO